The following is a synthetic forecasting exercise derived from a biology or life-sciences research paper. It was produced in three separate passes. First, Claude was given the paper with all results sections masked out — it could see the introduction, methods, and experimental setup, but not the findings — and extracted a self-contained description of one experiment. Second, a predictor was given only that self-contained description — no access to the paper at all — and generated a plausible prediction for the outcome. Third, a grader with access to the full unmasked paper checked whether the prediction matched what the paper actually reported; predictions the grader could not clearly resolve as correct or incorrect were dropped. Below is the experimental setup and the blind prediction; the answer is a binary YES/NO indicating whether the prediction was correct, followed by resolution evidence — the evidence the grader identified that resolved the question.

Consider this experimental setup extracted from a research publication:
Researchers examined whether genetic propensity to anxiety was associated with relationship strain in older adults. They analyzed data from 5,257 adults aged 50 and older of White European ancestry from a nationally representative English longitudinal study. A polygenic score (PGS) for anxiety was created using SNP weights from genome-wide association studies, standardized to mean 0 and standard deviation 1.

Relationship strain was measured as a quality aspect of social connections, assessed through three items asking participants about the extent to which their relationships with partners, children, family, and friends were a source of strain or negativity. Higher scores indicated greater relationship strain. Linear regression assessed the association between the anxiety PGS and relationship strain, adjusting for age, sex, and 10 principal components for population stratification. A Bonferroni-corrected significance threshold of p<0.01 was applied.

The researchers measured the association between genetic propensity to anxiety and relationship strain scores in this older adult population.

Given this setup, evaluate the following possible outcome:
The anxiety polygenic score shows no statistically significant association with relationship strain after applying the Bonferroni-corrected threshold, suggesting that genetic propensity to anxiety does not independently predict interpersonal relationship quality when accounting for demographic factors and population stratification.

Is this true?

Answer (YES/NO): YES